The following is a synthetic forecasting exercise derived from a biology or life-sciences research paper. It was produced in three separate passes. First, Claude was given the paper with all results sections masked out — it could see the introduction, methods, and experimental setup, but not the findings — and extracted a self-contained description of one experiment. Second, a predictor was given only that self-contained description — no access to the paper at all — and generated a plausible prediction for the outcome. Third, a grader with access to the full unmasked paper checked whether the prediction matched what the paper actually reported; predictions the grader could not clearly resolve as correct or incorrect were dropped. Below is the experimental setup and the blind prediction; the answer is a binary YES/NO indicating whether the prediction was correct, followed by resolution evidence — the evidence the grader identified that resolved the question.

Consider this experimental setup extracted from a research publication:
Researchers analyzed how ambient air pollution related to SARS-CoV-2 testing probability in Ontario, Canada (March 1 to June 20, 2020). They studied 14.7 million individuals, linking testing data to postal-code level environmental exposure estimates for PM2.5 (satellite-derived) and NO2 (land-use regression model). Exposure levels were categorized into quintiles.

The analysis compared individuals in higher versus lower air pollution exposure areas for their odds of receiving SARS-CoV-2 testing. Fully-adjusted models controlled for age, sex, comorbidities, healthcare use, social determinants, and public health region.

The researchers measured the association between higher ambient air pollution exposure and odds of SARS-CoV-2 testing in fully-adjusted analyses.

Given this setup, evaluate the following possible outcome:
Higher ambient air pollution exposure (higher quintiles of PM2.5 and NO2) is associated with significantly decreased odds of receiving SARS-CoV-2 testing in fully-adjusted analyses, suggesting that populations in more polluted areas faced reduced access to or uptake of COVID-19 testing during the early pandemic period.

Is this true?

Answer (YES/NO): YES